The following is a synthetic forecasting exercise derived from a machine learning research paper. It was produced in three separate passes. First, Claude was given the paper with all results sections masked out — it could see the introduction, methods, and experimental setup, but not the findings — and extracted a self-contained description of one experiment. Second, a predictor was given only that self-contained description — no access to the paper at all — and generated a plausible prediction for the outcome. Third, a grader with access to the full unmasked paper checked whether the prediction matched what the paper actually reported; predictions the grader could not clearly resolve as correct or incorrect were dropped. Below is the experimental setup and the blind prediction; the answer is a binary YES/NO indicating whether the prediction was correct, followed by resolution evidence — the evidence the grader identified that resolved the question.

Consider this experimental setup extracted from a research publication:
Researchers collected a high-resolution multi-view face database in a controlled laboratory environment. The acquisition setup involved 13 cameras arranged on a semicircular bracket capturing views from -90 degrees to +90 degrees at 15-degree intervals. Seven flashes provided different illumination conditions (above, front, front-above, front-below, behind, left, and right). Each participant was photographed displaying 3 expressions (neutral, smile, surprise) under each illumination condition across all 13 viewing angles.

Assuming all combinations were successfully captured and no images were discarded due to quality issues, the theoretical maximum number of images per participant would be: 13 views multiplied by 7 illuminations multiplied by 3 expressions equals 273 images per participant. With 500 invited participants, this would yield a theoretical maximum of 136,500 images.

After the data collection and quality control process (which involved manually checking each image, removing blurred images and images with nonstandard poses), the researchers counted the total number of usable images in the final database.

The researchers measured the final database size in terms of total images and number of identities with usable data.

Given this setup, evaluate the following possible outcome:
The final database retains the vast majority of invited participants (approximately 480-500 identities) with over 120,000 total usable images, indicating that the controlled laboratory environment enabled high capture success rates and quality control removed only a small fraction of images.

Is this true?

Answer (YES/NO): YES